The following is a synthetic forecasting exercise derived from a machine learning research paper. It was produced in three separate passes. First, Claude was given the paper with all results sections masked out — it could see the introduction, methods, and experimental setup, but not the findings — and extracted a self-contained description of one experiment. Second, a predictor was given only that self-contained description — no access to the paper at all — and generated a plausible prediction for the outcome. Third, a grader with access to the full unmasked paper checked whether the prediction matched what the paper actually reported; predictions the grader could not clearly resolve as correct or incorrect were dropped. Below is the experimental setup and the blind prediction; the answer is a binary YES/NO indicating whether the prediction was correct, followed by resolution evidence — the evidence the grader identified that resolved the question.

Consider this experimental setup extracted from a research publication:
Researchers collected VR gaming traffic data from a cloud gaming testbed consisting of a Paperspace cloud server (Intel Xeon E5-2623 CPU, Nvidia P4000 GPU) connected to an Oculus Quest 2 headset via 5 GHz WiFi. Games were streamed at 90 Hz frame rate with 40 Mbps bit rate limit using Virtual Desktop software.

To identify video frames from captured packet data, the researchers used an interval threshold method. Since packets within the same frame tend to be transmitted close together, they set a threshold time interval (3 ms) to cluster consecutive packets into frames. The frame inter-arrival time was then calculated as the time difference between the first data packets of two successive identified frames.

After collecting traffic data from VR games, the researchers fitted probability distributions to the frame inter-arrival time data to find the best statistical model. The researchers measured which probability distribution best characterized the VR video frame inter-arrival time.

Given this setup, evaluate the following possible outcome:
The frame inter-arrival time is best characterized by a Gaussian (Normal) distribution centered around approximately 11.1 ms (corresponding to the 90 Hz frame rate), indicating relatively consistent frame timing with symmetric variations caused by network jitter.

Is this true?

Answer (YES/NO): NO